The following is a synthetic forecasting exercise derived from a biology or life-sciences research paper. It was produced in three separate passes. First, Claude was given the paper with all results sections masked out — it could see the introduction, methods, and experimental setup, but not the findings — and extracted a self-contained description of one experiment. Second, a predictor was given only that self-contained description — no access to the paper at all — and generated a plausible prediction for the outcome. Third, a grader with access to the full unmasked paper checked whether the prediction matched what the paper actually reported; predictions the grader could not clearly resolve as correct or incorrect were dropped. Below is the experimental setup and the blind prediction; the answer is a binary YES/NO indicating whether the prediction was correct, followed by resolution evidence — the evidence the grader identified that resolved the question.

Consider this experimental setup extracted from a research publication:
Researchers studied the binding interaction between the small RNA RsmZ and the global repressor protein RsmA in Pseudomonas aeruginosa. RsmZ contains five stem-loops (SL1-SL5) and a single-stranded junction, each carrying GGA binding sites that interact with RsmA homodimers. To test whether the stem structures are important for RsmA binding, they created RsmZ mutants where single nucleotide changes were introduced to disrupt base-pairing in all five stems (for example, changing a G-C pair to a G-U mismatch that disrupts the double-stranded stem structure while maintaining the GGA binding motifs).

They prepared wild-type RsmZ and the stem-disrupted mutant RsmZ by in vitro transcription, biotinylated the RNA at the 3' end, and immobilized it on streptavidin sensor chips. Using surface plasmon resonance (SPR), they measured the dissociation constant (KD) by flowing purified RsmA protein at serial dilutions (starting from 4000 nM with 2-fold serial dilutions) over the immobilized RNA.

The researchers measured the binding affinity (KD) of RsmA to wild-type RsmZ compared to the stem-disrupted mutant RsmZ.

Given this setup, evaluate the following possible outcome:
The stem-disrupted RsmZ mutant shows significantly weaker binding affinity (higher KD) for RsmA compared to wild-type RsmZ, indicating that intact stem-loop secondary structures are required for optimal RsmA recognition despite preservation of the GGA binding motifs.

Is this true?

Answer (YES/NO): YES